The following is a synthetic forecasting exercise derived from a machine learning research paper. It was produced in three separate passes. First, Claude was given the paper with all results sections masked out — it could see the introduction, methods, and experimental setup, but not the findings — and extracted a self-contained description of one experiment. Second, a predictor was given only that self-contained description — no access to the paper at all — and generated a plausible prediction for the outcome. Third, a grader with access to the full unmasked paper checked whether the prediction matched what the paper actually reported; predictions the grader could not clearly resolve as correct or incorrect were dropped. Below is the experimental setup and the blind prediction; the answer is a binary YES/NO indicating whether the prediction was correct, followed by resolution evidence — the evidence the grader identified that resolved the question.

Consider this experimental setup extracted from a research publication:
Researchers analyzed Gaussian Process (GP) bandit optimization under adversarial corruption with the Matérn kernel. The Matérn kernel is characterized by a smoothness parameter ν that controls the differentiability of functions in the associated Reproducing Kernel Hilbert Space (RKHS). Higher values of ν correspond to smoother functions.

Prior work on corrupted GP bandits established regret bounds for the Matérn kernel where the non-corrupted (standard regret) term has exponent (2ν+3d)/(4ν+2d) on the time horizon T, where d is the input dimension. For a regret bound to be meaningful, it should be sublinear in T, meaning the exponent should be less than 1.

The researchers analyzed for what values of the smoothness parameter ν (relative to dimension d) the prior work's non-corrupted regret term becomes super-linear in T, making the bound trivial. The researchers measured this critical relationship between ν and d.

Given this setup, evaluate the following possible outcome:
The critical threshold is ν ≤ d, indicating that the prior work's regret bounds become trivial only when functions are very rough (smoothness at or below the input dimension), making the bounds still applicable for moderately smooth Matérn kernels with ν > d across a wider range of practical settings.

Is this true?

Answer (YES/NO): NO